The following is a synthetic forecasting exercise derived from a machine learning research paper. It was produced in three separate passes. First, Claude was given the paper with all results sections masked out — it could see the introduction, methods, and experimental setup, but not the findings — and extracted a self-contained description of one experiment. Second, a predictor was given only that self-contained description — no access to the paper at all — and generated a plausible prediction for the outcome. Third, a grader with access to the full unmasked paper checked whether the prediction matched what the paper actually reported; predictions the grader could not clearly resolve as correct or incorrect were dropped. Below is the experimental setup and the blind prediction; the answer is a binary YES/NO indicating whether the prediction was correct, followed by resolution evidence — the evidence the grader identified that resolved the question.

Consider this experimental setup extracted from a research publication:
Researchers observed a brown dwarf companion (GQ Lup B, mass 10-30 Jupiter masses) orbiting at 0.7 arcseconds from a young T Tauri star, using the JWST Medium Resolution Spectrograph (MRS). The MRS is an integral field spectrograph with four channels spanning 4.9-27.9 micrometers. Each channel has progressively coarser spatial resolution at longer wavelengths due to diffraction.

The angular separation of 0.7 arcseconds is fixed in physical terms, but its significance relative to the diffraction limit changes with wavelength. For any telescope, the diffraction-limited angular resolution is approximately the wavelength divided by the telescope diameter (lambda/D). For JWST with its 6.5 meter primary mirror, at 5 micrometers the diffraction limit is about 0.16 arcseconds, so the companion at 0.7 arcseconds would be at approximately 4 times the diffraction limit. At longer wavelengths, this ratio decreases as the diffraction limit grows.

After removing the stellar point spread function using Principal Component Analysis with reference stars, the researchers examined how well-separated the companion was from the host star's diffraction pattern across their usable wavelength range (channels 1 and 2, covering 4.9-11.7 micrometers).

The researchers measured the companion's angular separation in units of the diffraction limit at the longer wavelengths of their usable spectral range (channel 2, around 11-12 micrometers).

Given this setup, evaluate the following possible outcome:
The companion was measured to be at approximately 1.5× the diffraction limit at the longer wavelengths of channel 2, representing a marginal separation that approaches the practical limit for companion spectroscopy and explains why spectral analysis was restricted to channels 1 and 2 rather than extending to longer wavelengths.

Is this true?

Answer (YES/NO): YES